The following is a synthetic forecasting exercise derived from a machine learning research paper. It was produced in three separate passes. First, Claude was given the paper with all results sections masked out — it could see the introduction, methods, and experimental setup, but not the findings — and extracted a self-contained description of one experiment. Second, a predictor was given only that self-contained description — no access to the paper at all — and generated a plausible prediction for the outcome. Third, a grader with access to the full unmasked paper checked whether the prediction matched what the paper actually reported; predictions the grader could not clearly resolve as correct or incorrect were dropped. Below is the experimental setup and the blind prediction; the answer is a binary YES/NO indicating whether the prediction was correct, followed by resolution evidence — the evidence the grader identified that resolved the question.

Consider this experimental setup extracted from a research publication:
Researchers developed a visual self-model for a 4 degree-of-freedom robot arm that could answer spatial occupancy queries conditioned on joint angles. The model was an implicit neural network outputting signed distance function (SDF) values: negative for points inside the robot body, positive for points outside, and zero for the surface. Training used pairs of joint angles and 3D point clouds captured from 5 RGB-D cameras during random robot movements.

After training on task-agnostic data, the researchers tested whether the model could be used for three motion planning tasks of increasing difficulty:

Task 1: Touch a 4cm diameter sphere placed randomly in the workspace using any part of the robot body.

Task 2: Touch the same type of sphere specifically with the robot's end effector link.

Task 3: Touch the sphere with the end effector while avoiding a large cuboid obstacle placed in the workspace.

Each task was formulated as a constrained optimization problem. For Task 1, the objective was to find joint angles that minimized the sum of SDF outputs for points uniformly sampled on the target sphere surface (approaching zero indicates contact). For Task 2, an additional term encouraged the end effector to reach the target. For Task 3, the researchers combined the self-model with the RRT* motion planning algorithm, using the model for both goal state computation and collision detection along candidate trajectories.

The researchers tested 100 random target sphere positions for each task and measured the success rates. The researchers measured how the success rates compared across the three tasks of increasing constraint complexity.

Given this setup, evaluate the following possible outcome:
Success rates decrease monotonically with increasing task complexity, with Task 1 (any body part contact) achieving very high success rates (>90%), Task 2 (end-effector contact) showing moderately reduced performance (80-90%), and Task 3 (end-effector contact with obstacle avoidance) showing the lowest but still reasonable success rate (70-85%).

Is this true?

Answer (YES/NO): NO